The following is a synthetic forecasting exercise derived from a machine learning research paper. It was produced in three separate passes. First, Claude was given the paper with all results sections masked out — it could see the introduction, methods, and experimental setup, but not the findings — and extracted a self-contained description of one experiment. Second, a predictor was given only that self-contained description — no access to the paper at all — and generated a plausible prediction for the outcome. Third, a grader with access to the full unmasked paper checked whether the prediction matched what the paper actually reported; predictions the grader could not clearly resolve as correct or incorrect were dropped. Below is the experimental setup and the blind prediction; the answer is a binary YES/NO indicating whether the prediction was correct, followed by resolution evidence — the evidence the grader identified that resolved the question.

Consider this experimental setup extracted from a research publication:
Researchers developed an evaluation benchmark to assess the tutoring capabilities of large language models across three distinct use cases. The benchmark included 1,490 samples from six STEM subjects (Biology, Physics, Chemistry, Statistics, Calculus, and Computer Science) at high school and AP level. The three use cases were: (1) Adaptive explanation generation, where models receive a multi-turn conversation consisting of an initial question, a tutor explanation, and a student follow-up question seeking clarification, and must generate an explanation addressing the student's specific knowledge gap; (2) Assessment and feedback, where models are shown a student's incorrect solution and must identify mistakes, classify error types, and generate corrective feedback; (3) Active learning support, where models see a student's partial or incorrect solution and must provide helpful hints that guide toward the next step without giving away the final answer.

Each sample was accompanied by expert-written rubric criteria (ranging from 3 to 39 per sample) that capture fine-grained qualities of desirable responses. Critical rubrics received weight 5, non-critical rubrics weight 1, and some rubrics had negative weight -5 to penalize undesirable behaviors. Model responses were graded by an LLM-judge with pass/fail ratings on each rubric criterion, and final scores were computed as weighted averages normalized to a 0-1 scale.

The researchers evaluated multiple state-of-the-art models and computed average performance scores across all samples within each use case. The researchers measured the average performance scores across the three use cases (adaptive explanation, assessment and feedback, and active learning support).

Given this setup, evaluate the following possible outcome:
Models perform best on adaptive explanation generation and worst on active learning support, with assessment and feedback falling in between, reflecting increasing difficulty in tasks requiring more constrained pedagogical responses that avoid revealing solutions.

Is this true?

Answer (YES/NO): NO